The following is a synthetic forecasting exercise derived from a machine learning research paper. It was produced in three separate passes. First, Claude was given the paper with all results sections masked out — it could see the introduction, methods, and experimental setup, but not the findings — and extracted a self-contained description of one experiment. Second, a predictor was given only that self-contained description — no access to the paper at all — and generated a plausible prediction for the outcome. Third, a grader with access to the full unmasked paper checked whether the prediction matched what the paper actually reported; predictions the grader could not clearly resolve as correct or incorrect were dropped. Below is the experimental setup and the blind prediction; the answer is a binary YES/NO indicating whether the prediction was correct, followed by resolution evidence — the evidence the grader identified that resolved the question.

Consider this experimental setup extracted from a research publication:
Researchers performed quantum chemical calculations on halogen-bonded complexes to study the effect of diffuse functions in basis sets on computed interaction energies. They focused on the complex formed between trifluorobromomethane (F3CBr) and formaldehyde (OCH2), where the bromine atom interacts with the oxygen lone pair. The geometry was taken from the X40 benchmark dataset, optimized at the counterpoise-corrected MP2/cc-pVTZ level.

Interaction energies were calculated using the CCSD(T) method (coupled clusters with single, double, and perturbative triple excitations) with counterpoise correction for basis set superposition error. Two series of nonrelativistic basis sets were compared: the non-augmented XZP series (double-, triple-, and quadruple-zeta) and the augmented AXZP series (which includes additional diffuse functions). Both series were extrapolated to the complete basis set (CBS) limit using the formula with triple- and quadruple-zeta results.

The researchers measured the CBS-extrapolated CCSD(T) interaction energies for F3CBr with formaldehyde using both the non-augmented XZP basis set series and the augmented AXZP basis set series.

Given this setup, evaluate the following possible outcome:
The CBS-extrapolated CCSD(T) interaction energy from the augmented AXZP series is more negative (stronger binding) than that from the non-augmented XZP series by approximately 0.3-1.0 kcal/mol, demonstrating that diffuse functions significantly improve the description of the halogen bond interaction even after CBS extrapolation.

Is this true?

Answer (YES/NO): YES